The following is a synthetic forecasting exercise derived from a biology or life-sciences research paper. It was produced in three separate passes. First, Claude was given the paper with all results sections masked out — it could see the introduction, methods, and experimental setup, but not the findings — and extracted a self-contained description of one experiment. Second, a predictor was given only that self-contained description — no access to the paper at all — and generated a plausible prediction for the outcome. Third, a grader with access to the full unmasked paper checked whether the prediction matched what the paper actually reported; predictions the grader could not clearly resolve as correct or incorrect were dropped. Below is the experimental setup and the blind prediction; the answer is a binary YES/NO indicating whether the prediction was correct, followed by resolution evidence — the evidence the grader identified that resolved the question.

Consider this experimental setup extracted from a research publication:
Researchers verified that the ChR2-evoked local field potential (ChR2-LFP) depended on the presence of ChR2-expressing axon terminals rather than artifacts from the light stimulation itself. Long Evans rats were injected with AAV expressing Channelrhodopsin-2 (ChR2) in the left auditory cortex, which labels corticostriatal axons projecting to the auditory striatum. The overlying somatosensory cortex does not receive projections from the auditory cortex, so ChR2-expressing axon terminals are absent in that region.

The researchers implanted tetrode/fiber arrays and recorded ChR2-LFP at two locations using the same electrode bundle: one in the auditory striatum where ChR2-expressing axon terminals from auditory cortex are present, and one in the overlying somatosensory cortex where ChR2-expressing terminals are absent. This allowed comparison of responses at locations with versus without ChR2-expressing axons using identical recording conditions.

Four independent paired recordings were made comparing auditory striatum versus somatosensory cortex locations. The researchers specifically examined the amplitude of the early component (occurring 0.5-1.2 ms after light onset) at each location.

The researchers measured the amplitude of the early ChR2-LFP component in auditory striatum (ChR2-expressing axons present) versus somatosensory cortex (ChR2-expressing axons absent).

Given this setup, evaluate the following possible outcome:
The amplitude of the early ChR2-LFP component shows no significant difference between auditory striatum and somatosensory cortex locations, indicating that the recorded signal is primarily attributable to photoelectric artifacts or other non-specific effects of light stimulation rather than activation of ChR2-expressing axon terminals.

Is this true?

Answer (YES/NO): NO